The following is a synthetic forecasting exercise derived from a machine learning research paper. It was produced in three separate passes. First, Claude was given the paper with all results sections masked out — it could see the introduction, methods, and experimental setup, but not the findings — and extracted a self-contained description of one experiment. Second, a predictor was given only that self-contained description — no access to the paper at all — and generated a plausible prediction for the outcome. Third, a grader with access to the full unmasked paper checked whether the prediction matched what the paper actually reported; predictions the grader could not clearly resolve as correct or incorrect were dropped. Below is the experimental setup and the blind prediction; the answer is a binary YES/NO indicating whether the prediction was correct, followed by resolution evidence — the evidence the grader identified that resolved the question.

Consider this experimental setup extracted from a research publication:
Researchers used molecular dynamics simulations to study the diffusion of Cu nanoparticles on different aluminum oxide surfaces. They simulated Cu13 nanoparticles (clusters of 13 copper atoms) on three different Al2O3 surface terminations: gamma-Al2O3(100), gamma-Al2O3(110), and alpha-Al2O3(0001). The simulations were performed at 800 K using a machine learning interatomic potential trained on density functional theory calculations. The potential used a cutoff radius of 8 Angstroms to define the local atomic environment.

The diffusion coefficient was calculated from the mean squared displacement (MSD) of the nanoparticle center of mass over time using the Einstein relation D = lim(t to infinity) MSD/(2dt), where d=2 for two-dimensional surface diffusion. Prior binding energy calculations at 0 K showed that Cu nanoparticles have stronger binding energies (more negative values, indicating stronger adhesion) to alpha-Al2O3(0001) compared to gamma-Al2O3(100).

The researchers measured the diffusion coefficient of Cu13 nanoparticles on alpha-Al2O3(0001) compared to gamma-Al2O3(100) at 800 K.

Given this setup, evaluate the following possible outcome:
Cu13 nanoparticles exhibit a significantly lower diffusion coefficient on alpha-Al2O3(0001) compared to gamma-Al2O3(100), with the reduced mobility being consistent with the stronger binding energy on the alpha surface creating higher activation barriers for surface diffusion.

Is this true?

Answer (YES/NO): NO